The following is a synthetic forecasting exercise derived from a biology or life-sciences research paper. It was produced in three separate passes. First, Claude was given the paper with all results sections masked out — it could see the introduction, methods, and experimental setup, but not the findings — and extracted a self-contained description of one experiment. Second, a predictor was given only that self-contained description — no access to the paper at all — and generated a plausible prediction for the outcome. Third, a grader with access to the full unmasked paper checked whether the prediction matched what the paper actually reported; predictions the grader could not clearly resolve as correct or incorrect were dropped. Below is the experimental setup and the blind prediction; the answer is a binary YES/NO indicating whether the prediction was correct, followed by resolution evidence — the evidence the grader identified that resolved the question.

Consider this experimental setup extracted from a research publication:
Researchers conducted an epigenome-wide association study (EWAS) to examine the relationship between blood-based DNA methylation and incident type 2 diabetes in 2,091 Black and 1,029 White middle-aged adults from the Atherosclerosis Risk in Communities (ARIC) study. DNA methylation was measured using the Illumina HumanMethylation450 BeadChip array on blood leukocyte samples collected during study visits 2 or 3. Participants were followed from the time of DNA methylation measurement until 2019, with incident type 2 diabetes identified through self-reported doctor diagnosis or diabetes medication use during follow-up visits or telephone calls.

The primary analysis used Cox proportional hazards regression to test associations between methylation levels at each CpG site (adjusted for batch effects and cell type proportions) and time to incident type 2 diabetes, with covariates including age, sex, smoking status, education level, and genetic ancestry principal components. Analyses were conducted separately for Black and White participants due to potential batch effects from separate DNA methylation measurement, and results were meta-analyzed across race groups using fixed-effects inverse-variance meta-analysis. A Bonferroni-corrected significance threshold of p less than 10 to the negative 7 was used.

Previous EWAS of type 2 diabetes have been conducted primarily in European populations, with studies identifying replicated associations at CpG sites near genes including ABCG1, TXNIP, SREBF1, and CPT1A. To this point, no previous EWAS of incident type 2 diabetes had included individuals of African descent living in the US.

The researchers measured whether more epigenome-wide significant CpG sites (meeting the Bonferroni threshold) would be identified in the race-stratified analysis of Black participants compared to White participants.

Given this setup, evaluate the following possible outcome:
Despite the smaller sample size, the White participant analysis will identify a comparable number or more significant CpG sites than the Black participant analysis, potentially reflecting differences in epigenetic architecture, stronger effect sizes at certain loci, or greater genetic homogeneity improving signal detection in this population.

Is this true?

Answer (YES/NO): NO